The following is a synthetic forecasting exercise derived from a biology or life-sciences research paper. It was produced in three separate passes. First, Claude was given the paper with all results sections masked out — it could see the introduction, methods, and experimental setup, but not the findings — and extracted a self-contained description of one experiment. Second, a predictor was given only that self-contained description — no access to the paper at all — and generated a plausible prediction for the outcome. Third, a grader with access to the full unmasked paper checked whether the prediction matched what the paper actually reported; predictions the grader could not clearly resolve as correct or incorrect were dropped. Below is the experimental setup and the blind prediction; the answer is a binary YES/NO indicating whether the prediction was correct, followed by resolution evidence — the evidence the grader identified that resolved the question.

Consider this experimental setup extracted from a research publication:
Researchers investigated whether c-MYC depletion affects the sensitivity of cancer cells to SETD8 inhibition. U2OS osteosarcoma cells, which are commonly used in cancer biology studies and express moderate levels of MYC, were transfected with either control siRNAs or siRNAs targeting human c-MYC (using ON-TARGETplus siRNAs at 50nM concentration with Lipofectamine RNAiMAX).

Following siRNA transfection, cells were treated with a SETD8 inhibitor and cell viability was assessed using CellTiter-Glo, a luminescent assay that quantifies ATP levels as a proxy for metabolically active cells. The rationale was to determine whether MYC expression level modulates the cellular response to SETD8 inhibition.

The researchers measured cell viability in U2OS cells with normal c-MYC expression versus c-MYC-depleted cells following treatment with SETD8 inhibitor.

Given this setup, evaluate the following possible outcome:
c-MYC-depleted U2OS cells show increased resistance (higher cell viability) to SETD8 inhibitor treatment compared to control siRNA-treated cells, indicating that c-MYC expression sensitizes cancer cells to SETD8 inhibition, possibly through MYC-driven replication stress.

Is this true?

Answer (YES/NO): YES